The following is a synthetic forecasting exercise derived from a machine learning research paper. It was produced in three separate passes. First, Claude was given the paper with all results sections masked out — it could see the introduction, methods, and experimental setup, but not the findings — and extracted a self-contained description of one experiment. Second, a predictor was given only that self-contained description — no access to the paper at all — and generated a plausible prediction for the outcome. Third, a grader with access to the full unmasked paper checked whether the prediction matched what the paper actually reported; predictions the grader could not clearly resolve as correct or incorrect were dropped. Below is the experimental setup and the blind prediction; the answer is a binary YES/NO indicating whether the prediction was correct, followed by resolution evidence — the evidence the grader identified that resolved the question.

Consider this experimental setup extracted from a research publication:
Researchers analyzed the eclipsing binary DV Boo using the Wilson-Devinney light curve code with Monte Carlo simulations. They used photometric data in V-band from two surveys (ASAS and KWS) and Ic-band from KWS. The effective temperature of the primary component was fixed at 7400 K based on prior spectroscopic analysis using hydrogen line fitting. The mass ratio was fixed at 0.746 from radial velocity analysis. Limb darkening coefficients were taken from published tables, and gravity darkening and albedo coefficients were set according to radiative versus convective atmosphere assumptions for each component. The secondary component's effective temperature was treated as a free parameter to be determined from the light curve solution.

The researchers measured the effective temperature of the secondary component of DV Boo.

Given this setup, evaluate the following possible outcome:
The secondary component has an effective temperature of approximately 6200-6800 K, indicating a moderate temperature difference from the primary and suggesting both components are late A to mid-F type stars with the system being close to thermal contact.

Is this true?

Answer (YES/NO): NO